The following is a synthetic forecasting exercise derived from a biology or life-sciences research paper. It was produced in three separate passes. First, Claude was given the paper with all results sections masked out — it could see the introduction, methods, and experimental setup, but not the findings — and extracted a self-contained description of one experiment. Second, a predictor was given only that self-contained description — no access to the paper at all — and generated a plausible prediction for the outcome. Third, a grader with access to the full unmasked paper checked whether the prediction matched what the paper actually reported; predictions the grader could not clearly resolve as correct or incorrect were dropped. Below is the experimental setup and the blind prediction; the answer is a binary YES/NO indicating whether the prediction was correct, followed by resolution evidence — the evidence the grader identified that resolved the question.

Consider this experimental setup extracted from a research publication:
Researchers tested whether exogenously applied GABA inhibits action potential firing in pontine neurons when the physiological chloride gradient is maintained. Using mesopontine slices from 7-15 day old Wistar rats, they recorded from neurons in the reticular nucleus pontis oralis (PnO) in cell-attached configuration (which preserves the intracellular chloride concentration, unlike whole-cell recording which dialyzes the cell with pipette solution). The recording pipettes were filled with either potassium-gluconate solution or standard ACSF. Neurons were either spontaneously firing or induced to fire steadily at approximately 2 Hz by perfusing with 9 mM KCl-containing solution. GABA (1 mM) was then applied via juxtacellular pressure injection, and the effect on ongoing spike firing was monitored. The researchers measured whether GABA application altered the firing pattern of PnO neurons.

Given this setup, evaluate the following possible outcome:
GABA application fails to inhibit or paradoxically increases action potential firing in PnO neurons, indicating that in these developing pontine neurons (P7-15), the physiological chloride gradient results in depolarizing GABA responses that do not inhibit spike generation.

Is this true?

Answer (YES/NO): NO